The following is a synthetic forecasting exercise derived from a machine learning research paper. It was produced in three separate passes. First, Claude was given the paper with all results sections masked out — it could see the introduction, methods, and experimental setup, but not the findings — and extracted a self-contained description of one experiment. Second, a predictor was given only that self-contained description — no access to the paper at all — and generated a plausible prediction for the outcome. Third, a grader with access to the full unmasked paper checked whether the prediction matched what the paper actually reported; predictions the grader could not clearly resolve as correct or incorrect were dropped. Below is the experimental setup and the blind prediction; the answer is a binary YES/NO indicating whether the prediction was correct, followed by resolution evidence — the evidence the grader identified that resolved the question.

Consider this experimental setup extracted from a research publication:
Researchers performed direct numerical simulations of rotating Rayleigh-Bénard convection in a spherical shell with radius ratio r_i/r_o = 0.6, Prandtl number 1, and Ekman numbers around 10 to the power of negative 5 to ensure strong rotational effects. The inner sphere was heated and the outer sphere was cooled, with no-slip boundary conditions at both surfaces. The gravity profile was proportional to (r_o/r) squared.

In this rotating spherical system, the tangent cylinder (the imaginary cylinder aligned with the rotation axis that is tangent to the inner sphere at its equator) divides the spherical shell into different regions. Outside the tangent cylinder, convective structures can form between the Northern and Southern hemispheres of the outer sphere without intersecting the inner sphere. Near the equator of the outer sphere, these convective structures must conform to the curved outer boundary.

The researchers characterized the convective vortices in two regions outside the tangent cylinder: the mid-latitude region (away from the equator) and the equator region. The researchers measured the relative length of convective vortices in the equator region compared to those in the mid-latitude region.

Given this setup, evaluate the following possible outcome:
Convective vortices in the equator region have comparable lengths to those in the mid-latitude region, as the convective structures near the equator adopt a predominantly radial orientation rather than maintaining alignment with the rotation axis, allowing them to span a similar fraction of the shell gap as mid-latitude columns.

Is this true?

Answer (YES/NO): NO